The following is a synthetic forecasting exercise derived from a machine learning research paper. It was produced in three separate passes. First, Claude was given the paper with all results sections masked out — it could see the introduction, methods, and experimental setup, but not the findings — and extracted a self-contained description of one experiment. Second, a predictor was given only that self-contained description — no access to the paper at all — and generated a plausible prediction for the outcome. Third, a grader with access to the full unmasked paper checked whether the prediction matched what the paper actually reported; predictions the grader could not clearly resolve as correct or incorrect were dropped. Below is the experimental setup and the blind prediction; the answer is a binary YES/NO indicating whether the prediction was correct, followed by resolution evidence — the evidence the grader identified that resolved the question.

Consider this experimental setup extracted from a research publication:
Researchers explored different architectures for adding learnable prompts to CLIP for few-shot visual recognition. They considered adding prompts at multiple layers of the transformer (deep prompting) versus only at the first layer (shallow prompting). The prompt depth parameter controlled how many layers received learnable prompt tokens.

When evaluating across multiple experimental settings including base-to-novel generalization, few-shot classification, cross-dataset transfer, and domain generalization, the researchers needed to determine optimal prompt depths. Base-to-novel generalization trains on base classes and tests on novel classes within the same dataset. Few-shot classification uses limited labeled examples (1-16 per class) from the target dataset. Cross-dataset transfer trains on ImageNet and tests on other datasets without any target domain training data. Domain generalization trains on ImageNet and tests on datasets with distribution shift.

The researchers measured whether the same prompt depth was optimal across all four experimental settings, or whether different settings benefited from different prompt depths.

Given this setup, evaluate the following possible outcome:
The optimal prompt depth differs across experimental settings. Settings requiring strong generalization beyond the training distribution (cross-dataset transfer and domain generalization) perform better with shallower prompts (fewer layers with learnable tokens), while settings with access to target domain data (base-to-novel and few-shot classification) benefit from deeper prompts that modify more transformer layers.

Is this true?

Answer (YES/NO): YES